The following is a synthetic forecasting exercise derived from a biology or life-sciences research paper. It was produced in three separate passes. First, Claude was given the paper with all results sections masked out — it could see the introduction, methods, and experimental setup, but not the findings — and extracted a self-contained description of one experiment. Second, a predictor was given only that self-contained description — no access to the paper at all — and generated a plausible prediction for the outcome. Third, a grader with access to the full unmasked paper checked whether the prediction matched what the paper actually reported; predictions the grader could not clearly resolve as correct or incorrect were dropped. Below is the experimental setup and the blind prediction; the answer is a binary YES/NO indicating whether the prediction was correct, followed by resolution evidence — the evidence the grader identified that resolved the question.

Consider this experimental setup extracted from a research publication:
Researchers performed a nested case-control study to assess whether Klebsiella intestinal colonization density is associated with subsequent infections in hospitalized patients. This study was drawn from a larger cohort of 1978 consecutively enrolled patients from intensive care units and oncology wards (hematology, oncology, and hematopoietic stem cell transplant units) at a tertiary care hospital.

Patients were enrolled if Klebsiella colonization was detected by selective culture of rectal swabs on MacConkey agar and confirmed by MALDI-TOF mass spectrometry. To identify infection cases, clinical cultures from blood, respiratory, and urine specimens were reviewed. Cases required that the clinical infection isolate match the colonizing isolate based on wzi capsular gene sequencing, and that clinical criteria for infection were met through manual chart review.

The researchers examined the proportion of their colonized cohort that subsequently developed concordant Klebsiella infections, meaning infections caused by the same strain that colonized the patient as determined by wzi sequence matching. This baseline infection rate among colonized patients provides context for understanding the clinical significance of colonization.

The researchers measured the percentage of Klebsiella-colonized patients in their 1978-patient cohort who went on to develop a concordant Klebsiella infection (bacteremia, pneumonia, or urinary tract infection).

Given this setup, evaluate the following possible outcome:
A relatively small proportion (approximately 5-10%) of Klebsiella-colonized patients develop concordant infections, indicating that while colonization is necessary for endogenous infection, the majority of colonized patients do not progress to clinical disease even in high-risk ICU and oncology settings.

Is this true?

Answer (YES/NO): NO